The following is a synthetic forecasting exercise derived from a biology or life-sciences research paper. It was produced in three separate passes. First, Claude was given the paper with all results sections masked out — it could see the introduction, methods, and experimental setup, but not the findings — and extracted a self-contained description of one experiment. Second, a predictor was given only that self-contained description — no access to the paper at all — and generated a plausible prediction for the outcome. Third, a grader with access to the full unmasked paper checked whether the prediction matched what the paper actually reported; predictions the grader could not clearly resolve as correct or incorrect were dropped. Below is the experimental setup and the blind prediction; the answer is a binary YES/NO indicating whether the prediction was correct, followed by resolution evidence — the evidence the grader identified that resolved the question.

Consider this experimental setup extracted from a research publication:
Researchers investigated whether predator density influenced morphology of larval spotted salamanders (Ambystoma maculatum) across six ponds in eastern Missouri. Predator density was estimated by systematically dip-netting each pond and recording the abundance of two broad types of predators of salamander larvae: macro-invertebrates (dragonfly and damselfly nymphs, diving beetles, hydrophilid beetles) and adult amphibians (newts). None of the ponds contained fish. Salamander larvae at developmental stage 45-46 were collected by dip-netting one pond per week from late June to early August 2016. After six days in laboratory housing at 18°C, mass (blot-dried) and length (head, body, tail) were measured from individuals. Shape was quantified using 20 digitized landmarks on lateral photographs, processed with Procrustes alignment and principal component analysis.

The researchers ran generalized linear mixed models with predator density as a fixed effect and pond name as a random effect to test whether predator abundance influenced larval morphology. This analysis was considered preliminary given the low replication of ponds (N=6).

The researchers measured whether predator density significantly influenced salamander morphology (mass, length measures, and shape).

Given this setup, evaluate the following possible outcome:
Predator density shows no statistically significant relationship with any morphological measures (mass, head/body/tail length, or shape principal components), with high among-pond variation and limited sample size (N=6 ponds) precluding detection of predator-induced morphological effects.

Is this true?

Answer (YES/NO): NO